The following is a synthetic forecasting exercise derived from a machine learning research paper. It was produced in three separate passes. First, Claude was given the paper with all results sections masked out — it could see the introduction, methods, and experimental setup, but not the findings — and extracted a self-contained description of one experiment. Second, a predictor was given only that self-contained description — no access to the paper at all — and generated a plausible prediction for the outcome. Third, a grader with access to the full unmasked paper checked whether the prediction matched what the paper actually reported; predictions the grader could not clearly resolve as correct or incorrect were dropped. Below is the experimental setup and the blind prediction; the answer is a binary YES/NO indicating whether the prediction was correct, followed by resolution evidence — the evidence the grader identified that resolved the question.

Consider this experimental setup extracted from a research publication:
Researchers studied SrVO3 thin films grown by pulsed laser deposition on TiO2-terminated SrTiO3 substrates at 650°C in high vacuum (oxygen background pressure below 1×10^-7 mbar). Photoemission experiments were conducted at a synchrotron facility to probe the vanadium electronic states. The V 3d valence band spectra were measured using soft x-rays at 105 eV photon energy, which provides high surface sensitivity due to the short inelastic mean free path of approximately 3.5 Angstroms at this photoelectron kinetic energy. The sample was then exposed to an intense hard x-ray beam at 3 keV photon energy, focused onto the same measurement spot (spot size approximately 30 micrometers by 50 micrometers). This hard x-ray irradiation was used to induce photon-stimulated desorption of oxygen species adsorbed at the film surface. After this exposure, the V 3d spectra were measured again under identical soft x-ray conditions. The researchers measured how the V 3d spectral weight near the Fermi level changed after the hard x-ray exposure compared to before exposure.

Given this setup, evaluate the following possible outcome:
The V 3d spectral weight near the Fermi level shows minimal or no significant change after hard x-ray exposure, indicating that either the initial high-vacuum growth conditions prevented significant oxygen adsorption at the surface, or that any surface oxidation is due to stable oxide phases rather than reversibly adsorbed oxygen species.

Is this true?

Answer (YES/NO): NO